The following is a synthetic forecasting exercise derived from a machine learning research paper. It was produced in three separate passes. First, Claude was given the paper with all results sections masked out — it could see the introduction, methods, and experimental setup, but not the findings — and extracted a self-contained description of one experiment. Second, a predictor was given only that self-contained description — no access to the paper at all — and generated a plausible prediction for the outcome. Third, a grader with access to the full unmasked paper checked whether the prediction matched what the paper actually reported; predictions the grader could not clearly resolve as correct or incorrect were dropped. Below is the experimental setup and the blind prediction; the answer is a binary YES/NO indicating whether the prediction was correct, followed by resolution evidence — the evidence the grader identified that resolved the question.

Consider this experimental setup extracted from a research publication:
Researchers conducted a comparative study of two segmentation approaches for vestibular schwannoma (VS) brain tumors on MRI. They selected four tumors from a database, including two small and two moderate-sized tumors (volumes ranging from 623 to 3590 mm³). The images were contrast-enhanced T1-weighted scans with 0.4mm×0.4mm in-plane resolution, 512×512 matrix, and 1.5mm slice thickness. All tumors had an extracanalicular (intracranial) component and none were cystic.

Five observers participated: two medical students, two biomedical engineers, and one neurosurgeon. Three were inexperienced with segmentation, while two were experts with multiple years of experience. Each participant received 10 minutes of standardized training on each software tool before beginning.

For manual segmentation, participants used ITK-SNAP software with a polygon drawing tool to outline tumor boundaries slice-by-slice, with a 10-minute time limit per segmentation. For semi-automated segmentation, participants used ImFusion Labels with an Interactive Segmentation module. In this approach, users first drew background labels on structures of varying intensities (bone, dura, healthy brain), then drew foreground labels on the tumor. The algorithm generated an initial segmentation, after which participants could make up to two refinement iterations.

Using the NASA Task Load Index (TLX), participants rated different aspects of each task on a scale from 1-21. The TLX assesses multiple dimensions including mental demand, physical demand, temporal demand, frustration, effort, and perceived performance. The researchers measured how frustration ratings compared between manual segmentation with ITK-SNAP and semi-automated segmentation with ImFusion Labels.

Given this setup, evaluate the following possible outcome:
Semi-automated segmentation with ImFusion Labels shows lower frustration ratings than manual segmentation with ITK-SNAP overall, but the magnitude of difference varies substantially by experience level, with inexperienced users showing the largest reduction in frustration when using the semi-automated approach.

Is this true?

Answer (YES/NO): NO